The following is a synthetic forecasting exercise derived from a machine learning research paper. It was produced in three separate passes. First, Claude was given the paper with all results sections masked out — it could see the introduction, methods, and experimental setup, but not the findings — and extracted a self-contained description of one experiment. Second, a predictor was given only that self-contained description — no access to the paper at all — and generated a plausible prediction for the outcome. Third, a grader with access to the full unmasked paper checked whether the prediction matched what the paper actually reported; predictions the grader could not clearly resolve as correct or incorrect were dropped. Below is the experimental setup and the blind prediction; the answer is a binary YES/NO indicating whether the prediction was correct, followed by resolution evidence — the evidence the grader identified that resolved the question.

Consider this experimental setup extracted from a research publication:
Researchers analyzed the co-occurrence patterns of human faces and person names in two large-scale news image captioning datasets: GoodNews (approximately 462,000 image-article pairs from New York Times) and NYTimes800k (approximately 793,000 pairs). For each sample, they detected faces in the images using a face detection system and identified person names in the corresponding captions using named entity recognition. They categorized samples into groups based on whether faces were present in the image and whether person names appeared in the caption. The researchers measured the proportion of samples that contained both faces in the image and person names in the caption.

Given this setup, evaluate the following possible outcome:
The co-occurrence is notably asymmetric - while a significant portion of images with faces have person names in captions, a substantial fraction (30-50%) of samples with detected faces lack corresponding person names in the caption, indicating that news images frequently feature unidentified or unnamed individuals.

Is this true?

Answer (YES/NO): NO